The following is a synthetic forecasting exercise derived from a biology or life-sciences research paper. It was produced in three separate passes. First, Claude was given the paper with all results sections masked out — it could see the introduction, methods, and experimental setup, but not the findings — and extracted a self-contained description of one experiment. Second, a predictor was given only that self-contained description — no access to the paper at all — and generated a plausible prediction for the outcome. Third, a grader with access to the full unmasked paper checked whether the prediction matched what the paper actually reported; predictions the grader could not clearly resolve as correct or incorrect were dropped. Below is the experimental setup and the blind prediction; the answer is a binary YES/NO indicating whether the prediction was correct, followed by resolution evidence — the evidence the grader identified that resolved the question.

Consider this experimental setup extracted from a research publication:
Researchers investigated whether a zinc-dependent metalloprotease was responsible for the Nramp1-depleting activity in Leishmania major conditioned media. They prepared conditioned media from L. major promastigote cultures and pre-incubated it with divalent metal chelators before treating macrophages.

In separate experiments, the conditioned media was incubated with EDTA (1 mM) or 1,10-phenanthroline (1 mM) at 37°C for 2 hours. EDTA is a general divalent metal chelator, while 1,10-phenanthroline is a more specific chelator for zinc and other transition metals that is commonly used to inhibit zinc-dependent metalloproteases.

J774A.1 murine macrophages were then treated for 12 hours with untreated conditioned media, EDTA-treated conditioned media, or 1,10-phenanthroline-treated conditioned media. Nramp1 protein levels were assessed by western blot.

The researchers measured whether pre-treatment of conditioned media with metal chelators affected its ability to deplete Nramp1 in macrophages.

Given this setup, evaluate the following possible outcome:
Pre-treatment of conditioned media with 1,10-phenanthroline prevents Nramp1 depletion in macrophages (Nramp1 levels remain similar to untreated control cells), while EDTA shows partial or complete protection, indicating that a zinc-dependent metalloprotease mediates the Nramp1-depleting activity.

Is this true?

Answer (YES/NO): YES